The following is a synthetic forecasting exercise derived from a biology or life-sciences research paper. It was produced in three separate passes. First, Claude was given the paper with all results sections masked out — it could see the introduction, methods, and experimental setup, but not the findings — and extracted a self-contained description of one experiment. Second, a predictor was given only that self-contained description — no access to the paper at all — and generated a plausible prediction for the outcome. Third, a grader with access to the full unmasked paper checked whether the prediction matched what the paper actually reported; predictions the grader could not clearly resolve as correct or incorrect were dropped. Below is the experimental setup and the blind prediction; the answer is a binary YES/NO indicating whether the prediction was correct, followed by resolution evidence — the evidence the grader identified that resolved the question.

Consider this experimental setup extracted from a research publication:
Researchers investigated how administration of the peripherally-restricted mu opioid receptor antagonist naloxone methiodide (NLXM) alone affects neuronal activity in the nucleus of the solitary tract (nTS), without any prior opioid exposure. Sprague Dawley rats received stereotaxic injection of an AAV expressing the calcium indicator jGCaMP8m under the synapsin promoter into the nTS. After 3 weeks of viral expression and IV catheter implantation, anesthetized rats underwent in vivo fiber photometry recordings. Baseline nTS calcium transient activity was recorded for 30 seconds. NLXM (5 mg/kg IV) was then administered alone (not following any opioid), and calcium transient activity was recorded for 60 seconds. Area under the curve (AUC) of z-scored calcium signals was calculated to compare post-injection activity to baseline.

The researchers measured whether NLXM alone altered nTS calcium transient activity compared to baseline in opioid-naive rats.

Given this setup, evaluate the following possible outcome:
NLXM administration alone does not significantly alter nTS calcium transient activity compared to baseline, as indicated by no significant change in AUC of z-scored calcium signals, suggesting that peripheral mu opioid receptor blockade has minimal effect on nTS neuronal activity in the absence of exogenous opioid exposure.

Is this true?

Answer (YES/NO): YES